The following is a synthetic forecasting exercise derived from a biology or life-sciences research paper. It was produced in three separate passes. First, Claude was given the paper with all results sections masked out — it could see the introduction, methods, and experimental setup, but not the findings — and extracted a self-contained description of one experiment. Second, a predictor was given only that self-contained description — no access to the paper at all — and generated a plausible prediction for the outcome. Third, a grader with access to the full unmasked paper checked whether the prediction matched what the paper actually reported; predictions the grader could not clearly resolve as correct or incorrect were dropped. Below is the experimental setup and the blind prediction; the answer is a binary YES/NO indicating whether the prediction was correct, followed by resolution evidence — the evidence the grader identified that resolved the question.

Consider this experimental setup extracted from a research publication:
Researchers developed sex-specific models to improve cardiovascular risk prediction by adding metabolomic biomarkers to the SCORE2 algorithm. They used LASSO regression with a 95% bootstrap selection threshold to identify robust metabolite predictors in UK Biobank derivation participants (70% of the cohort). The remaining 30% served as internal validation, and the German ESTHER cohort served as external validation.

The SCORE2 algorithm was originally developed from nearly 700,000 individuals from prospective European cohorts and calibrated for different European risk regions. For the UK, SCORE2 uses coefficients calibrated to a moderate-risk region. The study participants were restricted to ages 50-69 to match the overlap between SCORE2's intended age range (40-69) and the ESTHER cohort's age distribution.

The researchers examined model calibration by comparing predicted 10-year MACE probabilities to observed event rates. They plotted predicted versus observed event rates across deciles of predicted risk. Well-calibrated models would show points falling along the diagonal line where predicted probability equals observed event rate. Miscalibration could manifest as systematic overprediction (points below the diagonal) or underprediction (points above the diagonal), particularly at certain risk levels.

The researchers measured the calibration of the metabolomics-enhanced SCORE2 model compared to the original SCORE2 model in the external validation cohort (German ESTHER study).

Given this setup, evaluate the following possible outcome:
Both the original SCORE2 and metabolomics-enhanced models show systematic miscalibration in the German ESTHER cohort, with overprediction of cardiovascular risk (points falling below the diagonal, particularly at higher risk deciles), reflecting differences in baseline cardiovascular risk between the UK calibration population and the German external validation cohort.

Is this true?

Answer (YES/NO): NO